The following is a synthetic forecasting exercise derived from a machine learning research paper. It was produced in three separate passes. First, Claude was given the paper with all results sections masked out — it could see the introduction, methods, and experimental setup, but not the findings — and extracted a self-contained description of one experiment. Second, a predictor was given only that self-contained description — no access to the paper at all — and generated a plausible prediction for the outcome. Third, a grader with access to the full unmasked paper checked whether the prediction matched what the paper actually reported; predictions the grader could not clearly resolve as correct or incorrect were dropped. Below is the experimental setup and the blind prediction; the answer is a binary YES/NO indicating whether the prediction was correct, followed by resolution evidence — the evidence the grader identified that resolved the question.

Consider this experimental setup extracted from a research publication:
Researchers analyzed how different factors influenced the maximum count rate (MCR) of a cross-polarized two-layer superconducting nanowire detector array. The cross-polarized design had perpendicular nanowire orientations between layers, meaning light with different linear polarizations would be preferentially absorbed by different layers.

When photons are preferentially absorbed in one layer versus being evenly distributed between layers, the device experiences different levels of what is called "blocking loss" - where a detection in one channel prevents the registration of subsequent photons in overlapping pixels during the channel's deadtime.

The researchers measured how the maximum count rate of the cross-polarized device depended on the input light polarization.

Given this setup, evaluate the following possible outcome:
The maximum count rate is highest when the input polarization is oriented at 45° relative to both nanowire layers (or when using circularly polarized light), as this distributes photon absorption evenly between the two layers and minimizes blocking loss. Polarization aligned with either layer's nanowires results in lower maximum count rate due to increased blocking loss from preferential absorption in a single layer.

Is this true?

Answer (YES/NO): YES